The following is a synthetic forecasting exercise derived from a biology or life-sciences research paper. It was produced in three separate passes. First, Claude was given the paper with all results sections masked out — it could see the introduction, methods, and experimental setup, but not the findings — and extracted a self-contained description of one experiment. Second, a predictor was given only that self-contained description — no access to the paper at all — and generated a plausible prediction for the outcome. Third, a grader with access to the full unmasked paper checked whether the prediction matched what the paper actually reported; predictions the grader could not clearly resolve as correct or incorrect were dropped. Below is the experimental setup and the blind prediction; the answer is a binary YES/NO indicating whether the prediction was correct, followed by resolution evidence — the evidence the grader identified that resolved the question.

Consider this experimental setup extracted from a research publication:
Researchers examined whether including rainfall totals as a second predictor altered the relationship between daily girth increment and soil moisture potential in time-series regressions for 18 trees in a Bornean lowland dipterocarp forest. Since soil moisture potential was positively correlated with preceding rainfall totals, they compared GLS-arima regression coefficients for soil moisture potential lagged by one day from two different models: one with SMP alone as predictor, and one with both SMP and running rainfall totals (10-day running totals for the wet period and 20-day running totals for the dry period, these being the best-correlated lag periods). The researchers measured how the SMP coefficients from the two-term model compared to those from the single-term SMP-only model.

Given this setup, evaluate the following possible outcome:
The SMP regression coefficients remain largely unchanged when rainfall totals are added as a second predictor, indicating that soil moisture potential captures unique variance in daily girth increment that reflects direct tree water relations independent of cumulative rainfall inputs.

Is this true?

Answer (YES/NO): NO